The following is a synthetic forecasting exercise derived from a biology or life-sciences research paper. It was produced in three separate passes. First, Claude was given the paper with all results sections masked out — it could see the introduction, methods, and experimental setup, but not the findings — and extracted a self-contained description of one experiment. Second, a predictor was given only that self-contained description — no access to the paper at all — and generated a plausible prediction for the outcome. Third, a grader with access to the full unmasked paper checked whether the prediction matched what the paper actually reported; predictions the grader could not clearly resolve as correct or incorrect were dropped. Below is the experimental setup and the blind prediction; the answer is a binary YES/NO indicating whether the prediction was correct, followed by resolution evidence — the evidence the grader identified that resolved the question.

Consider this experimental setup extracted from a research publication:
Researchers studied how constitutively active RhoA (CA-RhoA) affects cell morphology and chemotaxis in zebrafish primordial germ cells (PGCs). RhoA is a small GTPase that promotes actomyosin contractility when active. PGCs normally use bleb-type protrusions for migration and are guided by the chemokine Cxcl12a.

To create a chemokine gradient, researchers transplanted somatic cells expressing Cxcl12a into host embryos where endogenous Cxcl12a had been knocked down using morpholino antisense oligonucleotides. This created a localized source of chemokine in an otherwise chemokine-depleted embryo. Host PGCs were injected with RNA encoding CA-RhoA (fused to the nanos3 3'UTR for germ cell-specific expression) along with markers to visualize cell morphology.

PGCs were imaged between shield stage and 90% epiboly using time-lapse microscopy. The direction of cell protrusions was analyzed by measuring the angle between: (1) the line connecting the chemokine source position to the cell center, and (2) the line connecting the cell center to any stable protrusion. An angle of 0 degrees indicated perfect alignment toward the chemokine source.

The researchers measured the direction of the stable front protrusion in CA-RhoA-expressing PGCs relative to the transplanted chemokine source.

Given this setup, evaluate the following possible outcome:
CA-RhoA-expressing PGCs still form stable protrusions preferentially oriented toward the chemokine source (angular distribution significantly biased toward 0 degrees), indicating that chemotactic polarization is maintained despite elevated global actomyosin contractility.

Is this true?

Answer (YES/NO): NO